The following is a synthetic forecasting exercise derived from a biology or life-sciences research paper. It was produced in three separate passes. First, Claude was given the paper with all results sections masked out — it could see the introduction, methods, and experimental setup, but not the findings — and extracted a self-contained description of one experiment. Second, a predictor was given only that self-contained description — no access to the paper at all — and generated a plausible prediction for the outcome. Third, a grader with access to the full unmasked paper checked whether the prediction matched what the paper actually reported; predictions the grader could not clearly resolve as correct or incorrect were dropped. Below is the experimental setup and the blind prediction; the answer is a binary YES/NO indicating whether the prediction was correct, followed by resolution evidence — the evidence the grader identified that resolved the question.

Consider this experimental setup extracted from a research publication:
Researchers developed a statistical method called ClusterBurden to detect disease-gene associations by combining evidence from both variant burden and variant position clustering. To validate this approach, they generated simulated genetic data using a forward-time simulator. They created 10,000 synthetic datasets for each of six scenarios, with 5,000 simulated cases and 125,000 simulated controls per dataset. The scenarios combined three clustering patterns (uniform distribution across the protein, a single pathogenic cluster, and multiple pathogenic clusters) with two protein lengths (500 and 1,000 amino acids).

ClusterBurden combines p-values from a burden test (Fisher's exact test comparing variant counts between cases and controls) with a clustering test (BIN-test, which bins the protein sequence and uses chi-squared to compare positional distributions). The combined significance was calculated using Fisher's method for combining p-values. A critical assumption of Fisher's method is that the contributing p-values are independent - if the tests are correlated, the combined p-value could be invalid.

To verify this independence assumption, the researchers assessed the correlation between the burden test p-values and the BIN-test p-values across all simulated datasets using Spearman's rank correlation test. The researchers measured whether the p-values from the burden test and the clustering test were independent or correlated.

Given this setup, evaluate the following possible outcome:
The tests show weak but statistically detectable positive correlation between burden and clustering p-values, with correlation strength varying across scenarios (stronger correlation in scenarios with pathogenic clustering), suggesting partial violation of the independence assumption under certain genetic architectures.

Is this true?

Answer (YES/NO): NO